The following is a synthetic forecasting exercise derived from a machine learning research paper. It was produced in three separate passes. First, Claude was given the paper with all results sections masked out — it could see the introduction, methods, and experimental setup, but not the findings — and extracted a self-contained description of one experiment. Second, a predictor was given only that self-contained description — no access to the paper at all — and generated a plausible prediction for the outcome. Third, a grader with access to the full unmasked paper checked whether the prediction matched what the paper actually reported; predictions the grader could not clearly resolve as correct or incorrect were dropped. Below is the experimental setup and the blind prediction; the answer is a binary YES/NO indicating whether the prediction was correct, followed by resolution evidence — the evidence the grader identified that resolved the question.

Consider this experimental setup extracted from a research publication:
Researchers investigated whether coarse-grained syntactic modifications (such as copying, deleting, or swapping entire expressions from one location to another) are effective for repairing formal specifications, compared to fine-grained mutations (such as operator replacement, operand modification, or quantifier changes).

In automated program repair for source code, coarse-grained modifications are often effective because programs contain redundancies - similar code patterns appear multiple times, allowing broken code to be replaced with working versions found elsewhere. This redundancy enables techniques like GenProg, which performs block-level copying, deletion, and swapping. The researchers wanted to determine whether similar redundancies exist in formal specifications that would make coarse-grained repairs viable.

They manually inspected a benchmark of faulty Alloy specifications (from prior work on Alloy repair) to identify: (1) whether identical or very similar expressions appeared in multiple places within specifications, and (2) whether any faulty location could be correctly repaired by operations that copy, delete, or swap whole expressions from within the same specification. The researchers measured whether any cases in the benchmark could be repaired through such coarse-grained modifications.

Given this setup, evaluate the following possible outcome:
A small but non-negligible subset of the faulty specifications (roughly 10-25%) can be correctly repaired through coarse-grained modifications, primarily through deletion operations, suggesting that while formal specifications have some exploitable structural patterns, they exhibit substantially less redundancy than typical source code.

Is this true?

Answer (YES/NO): NO